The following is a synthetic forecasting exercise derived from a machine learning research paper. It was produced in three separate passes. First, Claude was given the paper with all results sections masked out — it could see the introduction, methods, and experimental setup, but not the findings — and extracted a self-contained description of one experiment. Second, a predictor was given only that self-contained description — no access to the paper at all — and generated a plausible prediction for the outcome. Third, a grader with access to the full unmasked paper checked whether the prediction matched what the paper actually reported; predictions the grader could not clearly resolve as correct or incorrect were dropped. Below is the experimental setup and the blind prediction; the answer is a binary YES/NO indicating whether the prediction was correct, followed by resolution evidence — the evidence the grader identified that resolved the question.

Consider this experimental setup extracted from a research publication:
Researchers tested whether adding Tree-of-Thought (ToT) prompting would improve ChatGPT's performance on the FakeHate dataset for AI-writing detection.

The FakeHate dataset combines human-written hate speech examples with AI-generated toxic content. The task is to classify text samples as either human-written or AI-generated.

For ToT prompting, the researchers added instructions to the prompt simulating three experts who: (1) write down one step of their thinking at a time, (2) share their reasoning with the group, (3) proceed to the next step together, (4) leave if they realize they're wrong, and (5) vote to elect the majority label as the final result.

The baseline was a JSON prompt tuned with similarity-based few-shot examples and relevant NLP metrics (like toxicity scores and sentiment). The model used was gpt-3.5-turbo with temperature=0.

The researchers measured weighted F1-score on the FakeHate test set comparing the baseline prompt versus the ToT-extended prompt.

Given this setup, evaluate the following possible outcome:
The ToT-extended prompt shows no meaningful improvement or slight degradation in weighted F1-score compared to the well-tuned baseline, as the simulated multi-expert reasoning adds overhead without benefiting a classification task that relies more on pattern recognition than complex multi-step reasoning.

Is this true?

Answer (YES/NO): NO